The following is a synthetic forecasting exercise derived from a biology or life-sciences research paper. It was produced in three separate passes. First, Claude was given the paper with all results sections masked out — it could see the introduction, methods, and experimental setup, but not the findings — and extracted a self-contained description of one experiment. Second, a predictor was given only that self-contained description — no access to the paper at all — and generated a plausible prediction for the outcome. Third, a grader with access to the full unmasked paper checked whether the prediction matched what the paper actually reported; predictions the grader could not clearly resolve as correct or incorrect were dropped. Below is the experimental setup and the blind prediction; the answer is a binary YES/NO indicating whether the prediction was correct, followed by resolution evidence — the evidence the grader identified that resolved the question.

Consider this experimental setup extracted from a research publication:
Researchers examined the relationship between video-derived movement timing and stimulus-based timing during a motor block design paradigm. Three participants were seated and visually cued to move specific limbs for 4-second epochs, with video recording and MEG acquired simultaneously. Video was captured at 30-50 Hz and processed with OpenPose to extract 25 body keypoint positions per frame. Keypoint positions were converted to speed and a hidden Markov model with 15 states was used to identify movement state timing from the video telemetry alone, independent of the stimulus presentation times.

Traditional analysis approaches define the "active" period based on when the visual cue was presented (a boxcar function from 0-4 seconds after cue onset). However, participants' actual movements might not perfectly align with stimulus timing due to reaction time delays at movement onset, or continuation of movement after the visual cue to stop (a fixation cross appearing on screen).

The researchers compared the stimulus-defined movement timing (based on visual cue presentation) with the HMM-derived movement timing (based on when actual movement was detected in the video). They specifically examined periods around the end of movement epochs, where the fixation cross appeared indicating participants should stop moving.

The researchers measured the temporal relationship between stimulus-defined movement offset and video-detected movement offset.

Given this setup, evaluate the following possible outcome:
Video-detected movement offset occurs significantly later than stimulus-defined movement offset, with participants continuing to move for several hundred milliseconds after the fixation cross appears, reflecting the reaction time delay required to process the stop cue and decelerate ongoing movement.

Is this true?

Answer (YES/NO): NO